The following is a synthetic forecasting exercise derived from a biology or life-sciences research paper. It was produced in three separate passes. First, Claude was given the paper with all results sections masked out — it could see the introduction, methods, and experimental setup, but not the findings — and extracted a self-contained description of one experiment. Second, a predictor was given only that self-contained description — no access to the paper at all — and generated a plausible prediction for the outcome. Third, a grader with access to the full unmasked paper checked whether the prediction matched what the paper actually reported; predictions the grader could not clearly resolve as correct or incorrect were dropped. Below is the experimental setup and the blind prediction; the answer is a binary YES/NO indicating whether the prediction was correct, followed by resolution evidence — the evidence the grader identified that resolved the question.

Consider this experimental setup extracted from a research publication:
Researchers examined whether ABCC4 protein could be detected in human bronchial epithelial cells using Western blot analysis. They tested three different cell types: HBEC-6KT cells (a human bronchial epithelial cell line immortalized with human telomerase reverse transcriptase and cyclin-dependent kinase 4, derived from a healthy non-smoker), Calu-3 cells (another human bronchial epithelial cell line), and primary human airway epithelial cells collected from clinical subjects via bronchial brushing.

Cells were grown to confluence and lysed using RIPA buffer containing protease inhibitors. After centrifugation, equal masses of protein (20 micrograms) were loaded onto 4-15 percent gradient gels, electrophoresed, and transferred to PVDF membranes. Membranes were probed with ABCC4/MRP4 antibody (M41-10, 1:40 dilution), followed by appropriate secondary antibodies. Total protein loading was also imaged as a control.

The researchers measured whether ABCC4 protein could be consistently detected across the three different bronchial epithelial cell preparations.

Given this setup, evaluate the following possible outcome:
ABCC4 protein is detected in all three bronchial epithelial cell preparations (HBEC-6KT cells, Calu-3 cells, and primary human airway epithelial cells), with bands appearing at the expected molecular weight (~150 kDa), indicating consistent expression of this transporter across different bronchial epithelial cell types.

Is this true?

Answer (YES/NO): YES